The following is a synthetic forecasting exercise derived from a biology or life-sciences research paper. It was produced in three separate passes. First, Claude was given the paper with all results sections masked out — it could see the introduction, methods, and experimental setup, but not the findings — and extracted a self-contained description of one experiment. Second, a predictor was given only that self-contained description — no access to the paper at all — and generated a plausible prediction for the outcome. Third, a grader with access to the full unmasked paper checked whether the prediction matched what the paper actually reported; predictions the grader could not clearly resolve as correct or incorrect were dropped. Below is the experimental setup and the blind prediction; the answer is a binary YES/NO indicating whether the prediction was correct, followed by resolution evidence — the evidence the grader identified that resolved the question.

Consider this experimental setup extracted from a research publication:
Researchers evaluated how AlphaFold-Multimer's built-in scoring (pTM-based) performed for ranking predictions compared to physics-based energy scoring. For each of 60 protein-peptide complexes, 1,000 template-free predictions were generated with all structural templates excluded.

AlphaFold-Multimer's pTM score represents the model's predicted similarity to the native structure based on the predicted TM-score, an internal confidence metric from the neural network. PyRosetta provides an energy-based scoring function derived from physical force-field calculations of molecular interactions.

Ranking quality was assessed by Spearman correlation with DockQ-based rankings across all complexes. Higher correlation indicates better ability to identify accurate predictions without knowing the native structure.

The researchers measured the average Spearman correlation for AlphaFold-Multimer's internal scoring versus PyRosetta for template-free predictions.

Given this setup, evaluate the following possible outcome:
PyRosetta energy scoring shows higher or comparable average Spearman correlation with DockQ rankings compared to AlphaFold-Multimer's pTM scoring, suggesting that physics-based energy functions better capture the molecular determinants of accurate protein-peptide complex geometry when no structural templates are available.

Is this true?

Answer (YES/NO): NO